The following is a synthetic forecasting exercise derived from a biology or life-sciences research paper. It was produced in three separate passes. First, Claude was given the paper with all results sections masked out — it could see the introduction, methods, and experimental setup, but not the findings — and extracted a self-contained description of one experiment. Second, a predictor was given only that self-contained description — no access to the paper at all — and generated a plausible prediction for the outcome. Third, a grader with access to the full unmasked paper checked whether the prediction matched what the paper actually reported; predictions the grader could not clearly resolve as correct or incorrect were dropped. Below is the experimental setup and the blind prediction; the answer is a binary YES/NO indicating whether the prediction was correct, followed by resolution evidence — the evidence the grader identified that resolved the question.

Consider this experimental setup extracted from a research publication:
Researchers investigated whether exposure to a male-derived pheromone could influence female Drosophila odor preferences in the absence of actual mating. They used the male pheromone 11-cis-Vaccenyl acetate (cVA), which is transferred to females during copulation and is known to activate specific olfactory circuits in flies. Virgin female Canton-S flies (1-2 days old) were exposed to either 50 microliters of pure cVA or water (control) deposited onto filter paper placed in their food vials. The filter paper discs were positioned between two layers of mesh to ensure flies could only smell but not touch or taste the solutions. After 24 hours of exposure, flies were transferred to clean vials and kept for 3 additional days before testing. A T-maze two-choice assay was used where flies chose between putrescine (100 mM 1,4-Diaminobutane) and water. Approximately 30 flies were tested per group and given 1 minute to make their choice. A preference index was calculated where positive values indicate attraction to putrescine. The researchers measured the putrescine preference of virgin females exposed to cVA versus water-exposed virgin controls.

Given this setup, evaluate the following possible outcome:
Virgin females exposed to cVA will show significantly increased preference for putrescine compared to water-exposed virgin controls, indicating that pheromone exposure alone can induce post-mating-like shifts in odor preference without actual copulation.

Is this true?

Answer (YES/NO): NO